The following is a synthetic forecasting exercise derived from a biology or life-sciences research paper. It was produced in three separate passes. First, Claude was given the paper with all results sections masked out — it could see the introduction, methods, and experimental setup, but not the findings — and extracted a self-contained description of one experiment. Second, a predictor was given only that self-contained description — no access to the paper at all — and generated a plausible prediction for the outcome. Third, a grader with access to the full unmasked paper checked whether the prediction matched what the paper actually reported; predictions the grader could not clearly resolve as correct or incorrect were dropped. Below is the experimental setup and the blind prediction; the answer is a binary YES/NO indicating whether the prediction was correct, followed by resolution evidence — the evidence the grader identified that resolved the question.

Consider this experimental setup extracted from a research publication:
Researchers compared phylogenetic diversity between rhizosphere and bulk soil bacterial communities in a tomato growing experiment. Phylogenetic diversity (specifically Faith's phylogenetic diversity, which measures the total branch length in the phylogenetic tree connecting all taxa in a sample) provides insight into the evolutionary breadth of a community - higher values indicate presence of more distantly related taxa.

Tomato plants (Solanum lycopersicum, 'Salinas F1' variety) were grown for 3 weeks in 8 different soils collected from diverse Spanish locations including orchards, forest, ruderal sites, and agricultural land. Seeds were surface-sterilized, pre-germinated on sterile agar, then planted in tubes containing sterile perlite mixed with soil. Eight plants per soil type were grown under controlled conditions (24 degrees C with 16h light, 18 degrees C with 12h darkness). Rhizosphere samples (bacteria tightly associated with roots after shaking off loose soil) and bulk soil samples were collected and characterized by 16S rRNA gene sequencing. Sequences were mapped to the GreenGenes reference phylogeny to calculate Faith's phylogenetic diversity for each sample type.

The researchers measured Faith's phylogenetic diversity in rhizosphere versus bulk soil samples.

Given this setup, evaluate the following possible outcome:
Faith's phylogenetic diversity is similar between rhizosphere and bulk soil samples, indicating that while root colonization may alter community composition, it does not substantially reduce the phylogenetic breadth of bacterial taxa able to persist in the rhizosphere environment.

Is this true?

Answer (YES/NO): NO